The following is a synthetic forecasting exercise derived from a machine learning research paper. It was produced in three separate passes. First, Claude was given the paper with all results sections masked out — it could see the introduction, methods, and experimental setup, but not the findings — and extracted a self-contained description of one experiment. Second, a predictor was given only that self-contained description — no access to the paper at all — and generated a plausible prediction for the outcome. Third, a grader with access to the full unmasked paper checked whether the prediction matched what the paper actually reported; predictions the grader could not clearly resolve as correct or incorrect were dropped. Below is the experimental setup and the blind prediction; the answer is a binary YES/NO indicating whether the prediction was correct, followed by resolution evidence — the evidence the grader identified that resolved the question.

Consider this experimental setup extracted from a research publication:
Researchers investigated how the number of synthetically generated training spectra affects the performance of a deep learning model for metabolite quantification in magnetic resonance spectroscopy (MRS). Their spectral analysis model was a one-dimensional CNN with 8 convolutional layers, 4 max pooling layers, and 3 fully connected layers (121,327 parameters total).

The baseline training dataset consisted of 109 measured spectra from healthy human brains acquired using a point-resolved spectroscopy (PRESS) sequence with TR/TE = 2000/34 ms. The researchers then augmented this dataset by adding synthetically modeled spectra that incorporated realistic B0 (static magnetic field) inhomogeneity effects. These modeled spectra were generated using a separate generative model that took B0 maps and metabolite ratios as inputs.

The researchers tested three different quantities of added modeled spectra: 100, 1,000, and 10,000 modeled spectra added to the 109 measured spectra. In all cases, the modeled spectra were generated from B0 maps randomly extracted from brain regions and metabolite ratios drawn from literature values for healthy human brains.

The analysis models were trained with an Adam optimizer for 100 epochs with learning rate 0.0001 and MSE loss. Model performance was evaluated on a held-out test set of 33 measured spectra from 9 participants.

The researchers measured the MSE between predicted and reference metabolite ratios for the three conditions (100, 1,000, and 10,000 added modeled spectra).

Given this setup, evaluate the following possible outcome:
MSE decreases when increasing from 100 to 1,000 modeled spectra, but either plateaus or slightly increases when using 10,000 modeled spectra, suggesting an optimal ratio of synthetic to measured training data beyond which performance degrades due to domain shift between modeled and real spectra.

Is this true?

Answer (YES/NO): YES